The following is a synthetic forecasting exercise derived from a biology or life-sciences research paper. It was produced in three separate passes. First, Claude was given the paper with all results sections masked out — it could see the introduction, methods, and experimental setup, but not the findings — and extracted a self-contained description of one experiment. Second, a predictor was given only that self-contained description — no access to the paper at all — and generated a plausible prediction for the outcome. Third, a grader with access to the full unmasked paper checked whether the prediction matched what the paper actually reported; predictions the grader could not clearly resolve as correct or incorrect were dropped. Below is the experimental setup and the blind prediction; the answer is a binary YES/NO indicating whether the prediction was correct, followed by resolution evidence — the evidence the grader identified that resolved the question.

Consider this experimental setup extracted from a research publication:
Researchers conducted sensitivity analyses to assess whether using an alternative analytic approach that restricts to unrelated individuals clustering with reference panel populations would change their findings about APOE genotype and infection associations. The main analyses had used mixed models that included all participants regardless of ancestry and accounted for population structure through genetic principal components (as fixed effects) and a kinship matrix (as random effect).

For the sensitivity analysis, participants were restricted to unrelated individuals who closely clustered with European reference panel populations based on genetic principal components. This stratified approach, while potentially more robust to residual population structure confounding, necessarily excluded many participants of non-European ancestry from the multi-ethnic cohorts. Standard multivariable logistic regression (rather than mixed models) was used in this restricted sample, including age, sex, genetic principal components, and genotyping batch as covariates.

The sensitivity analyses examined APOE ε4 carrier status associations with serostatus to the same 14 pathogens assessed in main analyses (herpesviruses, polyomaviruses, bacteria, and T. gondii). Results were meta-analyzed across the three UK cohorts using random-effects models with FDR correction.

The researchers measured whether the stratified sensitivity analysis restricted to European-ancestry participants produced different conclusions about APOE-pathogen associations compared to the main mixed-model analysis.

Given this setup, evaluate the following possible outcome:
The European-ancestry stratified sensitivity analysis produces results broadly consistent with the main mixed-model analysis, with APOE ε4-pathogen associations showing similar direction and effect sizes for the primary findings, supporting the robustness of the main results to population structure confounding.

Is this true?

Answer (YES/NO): YES